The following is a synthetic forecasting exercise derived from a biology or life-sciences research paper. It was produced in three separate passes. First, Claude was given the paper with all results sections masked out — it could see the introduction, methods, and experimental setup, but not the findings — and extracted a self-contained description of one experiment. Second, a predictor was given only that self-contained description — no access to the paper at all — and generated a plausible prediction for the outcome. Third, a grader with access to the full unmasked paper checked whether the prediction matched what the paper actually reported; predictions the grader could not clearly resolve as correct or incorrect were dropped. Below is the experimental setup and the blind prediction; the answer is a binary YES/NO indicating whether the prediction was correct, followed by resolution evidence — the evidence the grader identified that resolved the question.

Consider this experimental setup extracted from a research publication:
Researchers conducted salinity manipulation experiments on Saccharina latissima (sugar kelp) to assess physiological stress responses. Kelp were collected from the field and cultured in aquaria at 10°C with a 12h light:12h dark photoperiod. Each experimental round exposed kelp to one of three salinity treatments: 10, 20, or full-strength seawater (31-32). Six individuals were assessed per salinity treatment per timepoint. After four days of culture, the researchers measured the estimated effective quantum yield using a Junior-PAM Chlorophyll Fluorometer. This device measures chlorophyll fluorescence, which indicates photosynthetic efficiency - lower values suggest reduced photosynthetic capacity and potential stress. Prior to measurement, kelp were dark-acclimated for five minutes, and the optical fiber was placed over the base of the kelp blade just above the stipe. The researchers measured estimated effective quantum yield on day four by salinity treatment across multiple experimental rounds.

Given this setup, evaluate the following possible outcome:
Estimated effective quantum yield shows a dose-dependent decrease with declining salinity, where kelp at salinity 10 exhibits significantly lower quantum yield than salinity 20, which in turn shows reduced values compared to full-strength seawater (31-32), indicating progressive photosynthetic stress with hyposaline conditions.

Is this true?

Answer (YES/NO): NO